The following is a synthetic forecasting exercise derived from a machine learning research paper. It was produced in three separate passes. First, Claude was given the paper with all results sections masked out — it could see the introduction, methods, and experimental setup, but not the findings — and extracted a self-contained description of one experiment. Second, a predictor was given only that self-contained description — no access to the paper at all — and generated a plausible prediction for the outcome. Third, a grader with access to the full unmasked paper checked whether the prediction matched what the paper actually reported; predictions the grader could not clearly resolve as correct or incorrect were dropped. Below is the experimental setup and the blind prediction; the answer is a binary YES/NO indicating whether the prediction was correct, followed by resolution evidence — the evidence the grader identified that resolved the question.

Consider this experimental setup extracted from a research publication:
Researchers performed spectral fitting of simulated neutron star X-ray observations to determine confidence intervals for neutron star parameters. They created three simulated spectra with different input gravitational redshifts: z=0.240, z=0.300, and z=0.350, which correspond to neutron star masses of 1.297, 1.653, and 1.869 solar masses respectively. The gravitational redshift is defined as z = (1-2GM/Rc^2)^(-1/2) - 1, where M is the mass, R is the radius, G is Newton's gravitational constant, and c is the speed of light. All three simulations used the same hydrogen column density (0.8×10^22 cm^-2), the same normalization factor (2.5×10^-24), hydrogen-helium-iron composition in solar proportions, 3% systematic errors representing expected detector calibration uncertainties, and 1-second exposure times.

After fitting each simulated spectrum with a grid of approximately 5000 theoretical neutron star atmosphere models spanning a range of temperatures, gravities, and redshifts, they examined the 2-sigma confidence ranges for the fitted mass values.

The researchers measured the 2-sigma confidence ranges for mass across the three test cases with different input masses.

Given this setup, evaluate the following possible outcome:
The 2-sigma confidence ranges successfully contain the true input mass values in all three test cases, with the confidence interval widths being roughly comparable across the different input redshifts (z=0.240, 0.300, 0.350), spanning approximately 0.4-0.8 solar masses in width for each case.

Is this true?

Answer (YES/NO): YES